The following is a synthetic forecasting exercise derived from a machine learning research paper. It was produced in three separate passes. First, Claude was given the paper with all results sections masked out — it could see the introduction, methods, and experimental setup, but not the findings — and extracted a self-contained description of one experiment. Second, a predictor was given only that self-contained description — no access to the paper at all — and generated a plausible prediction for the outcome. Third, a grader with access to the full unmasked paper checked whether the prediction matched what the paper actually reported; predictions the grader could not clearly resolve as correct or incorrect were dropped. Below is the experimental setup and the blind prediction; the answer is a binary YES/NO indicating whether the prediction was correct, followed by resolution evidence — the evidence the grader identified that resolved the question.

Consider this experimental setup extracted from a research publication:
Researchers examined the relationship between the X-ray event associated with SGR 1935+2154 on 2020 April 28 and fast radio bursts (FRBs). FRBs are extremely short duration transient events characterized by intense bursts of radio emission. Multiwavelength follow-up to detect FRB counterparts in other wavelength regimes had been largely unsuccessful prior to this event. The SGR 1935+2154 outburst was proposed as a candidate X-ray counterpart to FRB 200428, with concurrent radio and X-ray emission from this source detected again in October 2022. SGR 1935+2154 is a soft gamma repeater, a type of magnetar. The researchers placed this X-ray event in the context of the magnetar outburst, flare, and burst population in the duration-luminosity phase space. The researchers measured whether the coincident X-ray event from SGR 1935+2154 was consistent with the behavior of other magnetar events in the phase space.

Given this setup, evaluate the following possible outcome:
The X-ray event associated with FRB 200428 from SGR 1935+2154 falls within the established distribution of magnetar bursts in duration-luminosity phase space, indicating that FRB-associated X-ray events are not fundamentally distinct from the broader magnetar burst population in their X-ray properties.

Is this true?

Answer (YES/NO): YES